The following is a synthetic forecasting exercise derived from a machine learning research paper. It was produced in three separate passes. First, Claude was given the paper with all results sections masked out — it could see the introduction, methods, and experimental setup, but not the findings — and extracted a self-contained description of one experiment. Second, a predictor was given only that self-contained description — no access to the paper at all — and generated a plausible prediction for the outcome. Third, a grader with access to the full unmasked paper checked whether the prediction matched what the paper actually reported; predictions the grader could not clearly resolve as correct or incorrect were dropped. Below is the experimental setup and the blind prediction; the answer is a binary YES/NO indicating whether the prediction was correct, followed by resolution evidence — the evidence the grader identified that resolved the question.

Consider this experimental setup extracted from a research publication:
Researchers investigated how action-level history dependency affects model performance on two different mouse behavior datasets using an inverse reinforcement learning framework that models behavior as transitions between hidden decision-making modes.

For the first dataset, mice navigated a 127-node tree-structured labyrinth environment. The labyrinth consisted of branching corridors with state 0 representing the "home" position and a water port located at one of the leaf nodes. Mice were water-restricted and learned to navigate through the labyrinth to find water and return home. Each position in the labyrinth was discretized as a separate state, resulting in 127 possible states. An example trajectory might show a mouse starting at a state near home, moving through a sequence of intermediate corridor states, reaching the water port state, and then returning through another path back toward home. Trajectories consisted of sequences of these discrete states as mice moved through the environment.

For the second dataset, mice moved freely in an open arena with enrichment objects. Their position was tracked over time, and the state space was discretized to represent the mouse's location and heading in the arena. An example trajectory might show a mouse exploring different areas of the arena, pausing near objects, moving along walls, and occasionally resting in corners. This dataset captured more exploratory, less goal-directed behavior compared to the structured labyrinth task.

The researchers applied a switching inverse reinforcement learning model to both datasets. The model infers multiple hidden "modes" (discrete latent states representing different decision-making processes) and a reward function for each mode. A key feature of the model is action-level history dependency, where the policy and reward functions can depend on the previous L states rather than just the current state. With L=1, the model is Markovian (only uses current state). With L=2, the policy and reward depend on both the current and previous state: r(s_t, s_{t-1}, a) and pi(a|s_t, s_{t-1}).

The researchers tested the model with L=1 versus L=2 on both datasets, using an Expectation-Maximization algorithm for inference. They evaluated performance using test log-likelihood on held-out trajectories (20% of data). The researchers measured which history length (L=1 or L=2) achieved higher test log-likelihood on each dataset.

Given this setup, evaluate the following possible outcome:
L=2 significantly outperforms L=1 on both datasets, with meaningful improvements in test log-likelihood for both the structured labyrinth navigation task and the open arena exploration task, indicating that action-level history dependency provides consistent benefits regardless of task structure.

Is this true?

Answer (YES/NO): NO